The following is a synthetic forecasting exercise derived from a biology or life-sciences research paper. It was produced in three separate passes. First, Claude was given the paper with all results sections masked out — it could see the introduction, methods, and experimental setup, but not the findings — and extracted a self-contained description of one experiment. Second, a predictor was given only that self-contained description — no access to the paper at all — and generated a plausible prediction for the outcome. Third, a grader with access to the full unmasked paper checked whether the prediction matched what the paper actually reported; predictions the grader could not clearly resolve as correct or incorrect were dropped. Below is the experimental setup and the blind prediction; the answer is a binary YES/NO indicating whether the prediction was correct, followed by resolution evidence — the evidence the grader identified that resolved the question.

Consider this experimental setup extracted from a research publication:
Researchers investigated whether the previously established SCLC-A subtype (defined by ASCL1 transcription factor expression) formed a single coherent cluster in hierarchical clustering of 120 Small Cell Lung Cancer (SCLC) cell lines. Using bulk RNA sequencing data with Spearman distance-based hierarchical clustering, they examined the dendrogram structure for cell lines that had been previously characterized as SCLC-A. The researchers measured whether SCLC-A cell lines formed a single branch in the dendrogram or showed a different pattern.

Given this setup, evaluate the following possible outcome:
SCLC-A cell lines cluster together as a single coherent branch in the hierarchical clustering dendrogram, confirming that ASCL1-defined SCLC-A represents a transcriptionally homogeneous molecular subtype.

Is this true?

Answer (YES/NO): NO